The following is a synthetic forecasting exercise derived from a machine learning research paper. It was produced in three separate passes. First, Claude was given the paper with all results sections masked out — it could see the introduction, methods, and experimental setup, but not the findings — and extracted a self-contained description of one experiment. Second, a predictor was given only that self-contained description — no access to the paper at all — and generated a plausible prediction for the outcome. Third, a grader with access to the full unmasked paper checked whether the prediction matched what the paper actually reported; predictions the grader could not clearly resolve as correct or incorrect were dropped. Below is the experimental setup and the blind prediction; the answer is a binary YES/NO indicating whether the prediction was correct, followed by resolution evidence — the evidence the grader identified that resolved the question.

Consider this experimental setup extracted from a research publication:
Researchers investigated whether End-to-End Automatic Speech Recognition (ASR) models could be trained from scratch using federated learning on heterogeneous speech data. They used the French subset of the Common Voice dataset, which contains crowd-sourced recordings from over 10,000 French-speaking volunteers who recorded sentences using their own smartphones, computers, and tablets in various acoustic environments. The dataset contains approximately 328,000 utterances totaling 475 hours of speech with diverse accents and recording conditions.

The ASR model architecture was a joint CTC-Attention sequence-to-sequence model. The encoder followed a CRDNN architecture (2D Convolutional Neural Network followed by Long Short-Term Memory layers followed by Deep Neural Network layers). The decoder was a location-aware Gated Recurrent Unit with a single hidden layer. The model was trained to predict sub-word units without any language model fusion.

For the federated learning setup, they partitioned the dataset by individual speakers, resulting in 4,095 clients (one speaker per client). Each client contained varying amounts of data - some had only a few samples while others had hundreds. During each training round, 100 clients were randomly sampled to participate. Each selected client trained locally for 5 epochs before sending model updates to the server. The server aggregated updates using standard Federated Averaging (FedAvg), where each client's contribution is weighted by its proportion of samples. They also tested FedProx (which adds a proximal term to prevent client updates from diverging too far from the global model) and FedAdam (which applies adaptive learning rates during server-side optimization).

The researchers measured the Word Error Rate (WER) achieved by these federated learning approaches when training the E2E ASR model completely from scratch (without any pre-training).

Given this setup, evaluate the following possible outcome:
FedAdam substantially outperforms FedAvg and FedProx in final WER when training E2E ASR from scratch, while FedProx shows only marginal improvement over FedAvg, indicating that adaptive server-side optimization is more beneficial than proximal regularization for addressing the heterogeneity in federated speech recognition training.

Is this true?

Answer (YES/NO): NO